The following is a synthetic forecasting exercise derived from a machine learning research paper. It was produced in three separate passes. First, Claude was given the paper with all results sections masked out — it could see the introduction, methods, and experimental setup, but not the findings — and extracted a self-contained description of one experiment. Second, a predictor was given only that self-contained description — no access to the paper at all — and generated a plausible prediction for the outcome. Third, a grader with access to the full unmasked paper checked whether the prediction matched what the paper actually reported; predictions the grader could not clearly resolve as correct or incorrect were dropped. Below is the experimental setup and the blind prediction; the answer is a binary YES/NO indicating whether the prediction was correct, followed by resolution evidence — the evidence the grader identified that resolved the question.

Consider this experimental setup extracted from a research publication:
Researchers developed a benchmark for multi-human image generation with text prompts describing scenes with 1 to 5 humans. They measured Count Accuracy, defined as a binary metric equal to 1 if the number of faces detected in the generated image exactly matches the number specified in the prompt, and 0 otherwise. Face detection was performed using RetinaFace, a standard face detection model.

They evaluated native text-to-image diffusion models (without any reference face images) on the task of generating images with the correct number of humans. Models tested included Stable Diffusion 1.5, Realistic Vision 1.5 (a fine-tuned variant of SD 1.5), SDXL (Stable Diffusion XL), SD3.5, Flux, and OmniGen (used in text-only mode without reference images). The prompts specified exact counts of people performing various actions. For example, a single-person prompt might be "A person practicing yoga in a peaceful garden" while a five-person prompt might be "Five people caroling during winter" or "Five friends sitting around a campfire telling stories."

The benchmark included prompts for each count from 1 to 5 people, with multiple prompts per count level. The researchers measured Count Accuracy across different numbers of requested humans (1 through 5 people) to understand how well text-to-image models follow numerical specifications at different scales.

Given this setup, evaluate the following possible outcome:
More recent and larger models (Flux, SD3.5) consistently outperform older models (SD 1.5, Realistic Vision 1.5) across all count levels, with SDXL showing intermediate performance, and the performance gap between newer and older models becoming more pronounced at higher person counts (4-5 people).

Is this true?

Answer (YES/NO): NO